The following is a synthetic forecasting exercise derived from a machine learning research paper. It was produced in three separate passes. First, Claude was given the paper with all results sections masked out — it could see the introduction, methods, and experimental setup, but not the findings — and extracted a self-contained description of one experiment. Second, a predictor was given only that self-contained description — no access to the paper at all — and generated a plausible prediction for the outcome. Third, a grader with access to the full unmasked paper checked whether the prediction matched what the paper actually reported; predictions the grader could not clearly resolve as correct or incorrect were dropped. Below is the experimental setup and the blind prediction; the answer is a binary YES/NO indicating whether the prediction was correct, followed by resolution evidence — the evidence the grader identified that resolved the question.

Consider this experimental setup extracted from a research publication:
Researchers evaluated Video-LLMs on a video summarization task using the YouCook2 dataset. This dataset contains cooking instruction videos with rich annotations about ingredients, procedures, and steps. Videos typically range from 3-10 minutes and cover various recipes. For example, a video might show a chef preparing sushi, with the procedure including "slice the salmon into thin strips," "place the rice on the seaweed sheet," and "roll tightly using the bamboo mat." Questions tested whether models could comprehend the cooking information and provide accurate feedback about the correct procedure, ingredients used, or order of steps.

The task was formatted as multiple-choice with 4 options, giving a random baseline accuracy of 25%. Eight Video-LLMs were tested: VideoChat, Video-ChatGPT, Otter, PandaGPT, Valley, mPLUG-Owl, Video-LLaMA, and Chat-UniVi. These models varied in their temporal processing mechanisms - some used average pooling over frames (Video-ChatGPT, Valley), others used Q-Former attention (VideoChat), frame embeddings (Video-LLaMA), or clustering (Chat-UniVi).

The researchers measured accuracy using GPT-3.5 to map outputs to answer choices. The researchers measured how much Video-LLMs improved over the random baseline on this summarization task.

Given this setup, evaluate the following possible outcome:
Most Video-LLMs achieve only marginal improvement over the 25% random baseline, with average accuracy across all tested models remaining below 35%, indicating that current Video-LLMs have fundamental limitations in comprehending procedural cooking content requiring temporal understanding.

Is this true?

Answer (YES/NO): YES